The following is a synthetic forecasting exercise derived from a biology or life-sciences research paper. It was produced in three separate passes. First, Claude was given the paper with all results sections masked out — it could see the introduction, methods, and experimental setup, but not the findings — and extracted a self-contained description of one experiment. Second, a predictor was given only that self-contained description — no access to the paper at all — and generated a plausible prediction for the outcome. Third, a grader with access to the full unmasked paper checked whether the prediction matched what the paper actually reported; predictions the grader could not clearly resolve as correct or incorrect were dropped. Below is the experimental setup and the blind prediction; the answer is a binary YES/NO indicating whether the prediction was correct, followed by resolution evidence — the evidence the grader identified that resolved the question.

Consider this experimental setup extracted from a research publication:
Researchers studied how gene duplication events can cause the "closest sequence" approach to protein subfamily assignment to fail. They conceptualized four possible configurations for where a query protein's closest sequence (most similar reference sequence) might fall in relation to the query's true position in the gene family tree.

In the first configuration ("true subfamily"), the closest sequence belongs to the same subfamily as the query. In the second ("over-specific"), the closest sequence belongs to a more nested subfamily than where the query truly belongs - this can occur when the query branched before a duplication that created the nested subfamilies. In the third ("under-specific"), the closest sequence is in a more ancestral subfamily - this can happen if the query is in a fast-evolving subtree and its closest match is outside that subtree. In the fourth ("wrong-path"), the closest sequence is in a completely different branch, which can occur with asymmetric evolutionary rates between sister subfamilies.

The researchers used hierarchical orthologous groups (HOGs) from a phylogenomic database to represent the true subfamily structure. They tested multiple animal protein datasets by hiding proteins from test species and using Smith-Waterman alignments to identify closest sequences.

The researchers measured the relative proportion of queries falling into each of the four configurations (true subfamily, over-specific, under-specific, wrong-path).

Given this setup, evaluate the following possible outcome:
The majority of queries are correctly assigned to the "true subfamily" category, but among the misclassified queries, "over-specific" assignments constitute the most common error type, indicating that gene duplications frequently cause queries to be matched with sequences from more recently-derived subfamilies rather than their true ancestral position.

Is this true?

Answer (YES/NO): YES